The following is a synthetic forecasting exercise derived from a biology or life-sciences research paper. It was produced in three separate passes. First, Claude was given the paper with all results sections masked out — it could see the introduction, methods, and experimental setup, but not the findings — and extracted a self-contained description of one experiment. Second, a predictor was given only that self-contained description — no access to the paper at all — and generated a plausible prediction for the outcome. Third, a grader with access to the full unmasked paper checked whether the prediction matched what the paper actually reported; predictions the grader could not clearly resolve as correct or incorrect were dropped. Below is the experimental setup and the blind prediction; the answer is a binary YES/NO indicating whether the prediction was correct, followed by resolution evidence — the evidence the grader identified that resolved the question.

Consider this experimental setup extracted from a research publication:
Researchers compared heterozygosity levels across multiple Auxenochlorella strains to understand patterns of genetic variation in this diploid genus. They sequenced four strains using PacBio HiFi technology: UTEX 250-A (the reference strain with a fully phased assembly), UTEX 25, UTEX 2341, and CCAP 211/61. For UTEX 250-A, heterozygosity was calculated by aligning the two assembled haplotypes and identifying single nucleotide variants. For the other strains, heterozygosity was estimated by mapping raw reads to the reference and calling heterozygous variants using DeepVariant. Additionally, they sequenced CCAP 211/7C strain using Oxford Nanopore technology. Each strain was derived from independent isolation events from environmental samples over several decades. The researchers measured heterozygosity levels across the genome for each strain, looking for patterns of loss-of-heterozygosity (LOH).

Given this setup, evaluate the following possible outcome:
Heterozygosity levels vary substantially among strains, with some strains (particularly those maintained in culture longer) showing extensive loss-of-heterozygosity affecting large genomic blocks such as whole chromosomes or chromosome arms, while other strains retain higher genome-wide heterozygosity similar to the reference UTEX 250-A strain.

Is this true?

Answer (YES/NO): YES